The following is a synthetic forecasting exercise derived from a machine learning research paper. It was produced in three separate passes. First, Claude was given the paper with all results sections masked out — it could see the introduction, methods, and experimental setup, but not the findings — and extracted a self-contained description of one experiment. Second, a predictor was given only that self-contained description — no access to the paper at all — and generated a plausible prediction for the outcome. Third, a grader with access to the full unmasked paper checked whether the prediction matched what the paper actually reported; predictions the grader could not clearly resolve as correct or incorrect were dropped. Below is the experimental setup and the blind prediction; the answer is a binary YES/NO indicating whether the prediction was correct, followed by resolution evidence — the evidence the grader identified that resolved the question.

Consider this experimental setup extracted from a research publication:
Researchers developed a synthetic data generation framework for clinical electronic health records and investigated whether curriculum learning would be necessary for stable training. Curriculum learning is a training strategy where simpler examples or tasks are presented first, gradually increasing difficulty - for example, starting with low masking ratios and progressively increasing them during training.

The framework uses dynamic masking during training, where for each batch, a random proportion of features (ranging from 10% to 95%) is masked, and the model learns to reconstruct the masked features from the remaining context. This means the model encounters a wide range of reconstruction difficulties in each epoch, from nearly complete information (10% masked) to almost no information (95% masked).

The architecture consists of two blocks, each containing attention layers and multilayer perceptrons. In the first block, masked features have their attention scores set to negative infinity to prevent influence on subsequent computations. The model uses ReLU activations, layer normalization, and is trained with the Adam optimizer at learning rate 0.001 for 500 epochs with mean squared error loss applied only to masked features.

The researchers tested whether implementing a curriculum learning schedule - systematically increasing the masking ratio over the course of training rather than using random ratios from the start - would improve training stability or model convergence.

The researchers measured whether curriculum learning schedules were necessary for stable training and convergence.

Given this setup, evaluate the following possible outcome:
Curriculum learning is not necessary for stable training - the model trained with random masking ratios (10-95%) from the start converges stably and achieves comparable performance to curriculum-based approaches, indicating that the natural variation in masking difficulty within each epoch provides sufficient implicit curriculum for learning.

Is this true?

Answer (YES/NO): YES